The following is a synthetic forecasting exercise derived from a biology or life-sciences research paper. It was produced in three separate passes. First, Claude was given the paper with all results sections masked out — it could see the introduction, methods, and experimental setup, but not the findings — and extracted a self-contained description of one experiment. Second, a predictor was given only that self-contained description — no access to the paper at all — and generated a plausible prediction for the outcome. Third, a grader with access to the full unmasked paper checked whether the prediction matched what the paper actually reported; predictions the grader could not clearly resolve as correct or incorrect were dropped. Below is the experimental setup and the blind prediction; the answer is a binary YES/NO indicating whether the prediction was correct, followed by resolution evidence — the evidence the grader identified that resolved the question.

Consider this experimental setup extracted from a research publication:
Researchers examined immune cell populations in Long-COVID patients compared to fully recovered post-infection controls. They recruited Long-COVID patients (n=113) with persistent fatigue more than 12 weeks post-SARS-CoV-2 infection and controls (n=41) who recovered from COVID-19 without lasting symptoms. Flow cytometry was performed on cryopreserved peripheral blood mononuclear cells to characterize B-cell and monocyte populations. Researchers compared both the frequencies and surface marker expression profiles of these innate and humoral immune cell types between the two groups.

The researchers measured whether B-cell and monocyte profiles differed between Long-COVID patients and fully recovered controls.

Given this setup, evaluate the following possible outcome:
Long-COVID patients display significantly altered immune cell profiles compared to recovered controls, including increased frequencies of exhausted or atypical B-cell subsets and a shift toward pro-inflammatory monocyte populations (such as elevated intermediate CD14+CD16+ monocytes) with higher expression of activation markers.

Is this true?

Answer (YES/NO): NO